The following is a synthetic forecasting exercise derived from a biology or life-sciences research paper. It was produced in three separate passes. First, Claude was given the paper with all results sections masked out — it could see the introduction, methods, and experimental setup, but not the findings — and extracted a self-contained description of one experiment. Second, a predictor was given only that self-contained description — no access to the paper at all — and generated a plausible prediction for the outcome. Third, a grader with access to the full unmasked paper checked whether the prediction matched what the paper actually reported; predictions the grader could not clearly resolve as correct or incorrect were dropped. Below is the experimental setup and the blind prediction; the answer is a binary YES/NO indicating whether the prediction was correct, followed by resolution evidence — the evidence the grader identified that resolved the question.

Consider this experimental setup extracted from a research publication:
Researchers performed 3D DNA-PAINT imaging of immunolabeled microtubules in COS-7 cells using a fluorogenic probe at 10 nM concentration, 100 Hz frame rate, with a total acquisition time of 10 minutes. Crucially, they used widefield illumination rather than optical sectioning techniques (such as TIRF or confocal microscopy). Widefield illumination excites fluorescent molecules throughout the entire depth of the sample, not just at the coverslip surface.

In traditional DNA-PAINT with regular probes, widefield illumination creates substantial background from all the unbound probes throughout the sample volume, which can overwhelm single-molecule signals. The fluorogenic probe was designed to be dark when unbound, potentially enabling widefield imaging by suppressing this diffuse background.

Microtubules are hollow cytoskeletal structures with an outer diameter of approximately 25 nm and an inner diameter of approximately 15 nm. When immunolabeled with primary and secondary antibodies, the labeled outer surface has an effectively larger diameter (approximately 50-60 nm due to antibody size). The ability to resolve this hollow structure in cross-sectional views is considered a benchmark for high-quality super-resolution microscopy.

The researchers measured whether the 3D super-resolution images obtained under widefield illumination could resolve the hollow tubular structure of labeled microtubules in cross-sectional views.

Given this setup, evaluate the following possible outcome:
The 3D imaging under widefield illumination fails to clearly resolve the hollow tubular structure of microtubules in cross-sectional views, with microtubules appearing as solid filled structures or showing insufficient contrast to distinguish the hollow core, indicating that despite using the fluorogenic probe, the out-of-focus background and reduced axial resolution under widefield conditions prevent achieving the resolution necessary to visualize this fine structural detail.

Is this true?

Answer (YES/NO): NO